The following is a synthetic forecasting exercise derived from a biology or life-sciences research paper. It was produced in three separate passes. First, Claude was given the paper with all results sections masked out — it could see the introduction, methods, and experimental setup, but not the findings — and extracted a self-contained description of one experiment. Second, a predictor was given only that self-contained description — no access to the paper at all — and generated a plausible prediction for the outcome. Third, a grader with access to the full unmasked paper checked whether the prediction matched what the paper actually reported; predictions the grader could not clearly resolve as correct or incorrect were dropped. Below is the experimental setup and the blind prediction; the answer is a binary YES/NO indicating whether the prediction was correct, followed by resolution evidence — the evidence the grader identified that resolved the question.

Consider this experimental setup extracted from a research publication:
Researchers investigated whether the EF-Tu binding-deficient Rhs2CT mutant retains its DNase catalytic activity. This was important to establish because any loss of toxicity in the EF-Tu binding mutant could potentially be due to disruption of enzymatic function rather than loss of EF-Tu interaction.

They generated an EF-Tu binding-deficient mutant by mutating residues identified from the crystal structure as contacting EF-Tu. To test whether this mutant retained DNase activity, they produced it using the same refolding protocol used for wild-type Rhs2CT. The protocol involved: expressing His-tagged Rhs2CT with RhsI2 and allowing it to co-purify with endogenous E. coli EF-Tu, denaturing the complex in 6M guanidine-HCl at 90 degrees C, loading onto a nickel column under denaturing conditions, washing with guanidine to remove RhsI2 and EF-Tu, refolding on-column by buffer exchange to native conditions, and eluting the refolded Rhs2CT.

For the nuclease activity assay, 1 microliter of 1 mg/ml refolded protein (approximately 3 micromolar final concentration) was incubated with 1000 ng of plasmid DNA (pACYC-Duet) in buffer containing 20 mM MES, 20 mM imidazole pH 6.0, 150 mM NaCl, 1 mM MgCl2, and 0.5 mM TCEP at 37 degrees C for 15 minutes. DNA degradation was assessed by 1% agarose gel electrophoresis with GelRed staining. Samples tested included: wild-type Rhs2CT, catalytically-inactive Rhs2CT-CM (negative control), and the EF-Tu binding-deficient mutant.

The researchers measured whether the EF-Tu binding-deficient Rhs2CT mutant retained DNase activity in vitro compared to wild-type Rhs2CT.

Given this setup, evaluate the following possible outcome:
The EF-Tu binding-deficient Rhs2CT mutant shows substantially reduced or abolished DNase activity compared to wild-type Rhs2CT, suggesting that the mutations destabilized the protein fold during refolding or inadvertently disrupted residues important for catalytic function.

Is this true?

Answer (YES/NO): NO